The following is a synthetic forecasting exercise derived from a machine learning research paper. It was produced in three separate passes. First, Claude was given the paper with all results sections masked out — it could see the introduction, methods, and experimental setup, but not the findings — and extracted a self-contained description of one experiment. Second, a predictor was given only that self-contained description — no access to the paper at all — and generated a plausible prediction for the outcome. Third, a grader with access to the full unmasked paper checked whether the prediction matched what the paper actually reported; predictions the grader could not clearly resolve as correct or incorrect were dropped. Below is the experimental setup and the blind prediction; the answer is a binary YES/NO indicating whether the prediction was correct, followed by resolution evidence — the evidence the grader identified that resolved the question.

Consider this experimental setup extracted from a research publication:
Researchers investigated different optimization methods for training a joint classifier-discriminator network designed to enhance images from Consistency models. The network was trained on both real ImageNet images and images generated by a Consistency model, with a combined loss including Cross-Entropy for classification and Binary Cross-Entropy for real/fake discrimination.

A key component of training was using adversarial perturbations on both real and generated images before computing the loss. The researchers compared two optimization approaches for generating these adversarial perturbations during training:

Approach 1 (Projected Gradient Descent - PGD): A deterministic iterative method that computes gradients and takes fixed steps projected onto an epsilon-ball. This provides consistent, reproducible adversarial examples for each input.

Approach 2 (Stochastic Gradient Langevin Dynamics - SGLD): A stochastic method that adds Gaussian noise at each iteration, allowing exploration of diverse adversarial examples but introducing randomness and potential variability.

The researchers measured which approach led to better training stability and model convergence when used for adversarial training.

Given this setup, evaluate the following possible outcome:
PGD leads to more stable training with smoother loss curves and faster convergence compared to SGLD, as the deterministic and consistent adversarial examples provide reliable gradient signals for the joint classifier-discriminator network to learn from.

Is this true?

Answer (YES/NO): YES